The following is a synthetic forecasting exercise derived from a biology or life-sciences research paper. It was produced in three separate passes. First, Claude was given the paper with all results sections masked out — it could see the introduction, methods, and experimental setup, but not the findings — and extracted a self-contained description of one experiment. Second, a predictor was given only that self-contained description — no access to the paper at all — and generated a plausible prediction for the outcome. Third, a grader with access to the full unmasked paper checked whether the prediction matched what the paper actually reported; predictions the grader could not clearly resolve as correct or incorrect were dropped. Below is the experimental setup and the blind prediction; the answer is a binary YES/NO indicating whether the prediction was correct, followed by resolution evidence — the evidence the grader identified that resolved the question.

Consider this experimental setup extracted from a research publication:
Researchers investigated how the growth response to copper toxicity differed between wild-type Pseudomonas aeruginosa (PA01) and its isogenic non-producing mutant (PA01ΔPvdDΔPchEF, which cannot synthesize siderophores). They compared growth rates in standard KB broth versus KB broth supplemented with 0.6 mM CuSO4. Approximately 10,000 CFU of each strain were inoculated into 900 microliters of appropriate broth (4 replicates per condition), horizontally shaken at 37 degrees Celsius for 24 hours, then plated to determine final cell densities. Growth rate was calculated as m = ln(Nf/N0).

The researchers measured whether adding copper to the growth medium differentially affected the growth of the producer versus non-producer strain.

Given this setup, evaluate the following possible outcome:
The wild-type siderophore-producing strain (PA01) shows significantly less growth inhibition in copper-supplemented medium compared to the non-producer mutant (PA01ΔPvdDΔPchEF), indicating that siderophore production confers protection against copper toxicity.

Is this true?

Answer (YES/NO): YES